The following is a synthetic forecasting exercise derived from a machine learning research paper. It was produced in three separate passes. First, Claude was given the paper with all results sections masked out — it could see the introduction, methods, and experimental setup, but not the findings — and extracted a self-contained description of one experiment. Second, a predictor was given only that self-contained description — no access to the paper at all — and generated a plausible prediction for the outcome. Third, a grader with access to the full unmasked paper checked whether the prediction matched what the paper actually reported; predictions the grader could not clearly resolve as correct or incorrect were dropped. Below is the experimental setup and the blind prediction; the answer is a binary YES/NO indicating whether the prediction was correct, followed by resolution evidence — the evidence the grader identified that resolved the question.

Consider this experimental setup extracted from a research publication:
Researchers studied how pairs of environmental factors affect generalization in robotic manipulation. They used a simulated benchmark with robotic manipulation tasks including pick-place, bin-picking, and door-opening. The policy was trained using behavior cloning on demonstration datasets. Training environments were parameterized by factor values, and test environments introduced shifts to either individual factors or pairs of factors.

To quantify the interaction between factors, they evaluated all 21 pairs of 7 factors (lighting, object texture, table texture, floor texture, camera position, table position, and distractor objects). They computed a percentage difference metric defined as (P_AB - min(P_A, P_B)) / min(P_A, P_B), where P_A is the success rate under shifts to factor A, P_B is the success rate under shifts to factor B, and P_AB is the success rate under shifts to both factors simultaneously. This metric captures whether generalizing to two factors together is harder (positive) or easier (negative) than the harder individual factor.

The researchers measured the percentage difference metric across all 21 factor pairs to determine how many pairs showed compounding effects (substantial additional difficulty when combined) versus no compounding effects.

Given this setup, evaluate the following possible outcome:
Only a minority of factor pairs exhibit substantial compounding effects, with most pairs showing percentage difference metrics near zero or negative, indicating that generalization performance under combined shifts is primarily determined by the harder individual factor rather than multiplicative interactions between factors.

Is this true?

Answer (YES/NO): YES